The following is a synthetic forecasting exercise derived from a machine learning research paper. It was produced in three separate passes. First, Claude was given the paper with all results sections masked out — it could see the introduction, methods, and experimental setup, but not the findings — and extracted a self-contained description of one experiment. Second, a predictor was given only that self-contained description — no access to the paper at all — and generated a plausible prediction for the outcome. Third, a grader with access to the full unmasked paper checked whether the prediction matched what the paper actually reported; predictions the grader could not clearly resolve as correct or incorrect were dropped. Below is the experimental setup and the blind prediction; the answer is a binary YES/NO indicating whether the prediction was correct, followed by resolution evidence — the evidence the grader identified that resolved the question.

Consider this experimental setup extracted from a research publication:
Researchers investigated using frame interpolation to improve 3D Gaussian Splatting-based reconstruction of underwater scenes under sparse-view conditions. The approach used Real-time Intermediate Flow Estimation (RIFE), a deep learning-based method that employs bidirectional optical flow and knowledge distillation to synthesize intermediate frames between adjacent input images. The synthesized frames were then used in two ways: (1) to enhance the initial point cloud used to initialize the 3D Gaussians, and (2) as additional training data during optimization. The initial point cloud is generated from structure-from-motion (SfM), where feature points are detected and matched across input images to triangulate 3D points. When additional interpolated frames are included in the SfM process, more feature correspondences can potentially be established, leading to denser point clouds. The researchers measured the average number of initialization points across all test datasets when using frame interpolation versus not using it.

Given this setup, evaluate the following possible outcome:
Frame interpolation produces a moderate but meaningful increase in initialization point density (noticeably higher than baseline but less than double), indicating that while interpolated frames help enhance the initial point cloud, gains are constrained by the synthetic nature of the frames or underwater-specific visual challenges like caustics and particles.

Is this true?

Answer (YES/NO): YES